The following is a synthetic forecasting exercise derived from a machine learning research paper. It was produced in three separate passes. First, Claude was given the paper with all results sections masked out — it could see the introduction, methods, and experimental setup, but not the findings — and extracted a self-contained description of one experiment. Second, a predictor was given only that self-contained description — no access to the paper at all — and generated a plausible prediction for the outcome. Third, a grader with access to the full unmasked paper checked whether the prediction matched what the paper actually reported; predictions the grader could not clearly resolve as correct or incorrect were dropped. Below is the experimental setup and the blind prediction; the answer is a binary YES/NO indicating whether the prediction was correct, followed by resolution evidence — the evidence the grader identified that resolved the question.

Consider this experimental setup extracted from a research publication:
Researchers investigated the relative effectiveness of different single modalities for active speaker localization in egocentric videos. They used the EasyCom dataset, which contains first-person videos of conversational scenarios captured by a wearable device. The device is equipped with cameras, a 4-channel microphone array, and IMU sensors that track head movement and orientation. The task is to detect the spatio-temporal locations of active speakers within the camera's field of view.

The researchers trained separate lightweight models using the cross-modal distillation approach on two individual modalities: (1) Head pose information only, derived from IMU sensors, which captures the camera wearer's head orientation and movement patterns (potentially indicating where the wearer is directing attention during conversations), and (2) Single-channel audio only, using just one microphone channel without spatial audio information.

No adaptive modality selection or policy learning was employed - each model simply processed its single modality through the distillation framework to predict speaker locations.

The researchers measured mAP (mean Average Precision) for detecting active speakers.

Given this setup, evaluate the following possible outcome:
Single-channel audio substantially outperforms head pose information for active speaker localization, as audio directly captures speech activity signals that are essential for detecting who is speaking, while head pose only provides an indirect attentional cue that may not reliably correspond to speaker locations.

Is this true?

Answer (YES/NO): YES